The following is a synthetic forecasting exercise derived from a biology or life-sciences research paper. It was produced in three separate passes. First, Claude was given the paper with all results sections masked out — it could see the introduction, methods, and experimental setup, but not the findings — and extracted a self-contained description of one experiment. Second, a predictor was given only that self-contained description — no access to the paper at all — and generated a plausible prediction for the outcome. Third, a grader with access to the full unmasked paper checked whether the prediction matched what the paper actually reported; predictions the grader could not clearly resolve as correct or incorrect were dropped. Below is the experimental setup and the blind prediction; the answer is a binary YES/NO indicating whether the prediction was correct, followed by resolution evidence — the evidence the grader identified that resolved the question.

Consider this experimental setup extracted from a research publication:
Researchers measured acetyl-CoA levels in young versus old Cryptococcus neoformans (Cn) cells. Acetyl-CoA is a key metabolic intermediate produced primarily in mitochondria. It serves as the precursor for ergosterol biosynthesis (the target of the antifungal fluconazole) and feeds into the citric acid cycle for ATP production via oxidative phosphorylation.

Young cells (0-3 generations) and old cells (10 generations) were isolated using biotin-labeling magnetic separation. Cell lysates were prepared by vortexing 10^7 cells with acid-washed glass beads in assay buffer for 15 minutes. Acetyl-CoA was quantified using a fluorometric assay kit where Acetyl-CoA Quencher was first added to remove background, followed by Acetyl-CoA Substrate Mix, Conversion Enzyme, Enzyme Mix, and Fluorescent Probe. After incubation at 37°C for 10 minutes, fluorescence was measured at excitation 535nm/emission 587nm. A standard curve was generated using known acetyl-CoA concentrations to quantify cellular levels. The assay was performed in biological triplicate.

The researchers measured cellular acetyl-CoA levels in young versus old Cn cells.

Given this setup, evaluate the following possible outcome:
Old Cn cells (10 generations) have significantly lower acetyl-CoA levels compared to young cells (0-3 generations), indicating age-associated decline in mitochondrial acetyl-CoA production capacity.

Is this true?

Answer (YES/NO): NO